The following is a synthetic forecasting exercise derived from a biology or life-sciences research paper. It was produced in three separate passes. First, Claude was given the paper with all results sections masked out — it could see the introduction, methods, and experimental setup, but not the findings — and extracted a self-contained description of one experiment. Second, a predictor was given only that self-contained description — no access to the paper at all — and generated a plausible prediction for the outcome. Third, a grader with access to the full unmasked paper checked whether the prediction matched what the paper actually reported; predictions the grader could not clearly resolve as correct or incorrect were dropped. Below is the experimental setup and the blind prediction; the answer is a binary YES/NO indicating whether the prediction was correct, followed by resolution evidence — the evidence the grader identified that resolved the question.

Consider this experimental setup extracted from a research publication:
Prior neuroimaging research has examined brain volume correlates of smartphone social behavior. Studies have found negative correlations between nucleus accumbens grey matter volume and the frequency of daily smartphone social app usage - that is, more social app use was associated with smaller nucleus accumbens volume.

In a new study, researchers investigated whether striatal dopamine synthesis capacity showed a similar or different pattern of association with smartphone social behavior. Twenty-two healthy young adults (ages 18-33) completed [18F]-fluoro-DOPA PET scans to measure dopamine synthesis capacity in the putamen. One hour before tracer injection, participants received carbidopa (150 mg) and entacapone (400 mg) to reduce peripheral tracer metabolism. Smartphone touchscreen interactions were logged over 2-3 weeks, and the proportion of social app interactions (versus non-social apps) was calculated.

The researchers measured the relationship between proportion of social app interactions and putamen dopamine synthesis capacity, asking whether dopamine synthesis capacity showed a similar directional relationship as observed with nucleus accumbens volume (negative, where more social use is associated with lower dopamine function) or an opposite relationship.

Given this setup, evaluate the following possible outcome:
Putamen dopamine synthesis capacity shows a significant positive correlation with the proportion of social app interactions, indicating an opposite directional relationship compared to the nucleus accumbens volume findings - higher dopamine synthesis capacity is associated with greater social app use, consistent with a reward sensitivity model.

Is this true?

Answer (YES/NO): NO